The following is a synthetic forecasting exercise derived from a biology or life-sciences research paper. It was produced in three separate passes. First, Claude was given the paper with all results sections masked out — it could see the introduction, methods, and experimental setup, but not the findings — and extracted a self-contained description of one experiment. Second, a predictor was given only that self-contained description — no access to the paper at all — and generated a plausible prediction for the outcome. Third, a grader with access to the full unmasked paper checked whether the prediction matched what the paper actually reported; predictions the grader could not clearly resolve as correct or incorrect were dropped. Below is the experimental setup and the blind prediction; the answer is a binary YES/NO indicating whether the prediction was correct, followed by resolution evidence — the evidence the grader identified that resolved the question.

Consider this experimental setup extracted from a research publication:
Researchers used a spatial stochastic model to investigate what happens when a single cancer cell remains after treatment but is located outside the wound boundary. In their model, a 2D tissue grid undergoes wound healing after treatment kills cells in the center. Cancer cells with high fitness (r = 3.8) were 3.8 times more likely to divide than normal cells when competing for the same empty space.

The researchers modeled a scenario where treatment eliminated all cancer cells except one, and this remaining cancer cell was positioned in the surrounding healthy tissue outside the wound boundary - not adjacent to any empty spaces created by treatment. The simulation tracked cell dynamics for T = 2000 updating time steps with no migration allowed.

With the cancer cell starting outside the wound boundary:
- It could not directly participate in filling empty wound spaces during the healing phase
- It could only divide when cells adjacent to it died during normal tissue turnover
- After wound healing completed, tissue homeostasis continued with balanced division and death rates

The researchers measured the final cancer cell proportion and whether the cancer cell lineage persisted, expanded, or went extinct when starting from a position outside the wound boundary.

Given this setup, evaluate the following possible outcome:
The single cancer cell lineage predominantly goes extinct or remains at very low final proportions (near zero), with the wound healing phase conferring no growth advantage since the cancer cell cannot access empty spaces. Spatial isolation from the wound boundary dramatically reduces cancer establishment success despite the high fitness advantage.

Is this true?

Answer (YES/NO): NO